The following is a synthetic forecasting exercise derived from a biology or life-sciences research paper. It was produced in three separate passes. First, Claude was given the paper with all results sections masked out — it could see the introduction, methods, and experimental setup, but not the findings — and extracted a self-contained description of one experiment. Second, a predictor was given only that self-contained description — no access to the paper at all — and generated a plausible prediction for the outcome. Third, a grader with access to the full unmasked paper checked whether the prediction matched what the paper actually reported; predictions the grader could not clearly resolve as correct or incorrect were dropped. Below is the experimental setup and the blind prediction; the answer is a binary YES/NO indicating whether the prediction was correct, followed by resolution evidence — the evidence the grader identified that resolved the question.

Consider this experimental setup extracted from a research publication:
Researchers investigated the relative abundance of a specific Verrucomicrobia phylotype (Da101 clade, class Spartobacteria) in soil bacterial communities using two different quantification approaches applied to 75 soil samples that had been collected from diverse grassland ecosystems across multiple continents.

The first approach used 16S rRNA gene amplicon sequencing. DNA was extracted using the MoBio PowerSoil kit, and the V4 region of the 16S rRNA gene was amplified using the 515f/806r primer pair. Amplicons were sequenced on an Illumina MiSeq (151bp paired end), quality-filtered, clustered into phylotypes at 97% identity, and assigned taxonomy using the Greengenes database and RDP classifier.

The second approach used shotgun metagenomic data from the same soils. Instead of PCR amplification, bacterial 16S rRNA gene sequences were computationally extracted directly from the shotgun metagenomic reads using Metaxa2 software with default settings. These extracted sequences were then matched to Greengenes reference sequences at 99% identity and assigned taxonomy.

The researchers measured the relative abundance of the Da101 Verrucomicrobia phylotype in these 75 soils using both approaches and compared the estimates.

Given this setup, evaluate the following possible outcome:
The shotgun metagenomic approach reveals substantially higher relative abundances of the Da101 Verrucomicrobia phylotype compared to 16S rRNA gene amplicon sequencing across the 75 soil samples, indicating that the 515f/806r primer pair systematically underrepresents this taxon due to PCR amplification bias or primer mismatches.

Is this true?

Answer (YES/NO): NO